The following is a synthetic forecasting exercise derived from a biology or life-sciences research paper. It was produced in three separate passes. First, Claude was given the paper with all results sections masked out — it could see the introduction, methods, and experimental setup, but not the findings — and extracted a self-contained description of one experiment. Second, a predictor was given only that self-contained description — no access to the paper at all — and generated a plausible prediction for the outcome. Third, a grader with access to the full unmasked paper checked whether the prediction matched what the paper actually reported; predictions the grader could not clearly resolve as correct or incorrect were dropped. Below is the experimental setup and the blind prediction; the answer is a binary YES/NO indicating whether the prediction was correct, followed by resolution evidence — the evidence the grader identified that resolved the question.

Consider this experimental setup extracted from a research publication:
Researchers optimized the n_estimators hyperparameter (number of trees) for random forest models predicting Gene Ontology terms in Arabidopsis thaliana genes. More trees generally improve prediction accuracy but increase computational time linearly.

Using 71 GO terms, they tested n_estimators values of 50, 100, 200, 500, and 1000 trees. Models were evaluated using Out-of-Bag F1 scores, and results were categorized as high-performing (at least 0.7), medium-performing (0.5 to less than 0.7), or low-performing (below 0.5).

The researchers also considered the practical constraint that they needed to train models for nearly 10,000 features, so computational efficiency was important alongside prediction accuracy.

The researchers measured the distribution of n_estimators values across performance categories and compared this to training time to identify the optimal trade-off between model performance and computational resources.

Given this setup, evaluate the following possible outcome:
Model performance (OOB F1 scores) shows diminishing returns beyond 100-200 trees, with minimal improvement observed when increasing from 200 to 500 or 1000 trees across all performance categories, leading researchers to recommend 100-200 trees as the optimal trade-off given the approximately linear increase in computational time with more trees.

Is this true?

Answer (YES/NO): NO